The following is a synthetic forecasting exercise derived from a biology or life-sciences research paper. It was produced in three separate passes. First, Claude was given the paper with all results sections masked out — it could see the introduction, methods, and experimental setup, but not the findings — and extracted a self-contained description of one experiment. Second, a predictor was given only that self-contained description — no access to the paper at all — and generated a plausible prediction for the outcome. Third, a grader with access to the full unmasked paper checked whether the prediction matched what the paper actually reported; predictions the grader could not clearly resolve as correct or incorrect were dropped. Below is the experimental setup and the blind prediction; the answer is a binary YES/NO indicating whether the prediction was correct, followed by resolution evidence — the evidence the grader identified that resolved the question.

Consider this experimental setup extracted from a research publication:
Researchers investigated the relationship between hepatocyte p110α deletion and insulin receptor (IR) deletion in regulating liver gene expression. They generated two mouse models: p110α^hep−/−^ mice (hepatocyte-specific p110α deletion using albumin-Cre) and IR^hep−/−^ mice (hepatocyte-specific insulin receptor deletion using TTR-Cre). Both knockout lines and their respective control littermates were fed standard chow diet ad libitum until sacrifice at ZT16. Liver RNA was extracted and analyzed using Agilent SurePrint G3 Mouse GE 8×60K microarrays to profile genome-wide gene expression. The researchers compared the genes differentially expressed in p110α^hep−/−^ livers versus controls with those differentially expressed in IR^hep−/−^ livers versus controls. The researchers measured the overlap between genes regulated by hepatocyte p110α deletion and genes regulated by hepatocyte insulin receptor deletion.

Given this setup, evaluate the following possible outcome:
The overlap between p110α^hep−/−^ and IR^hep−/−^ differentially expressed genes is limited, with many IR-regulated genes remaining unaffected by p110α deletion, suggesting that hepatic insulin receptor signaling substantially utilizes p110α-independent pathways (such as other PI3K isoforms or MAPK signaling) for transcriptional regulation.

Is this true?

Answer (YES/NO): NO